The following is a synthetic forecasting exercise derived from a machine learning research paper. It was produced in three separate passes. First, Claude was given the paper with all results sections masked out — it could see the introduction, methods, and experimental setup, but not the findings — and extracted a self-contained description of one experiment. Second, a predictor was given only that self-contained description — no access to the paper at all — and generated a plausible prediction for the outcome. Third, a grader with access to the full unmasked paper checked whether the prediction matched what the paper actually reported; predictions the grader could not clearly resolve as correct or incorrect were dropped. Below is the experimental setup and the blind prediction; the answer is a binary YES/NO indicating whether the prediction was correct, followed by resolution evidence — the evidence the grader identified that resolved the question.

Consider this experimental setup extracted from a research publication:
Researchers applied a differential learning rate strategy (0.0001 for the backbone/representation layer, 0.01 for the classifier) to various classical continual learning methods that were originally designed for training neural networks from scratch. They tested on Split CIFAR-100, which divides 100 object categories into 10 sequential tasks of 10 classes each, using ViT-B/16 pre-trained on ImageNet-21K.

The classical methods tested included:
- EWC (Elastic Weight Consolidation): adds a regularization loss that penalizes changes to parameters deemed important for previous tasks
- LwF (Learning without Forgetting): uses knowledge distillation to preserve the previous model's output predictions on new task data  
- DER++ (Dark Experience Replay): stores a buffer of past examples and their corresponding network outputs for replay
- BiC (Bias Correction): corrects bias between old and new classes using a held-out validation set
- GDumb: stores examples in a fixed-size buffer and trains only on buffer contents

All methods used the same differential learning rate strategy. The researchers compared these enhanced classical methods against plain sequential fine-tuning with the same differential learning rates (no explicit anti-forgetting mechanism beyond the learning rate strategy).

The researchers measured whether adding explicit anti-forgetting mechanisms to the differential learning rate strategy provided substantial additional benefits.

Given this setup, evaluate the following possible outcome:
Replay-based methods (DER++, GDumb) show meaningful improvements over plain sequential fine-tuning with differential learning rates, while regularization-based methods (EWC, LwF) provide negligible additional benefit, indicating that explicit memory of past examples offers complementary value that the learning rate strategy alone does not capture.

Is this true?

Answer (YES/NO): NO